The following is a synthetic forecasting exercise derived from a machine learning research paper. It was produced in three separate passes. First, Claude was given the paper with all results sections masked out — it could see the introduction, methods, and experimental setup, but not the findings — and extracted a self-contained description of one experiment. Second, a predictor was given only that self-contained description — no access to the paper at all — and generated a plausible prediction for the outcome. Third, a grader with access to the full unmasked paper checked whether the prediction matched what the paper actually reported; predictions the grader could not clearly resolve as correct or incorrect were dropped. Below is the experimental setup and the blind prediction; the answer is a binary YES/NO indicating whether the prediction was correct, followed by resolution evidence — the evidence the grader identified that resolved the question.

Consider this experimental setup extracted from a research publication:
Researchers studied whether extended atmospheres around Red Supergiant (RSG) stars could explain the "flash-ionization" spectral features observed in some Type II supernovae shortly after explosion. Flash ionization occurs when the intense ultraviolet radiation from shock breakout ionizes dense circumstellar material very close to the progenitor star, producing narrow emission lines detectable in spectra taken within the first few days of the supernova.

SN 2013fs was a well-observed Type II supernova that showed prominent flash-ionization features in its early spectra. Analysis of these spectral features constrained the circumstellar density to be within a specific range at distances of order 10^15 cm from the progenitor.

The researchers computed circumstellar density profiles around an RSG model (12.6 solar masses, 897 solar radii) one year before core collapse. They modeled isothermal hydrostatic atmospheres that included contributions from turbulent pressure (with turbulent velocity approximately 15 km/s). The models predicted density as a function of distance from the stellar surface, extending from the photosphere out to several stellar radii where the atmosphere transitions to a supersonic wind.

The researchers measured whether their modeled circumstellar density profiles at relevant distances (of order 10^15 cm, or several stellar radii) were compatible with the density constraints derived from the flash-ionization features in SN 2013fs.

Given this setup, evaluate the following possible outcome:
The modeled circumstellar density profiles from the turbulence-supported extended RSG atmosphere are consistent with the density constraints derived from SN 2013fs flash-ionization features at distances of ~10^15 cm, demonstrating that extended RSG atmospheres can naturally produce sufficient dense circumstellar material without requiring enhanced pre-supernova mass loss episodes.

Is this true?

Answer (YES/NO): YES